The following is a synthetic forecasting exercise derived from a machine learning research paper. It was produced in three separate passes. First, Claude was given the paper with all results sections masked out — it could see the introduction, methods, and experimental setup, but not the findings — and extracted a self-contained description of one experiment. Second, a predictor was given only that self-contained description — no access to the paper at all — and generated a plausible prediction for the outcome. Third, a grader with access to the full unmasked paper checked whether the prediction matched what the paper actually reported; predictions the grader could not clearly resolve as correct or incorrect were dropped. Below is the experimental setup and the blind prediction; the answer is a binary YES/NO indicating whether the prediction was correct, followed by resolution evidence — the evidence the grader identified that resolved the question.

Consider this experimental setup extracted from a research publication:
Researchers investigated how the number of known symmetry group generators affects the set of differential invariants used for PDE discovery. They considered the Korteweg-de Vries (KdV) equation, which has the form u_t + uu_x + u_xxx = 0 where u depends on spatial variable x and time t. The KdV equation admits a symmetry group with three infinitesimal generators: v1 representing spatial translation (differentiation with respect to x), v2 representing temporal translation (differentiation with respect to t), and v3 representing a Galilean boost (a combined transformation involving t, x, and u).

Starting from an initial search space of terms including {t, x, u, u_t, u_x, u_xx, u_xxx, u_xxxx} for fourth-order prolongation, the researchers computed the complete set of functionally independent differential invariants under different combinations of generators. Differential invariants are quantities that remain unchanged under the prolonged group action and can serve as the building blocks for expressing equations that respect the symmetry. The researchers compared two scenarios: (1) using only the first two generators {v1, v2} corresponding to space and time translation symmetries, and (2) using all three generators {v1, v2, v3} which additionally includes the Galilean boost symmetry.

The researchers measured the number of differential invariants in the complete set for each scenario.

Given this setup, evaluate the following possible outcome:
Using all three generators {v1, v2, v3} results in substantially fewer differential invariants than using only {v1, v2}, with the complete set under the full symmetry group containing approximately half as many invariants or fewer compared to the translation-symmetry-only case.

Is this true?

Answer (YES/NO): NO